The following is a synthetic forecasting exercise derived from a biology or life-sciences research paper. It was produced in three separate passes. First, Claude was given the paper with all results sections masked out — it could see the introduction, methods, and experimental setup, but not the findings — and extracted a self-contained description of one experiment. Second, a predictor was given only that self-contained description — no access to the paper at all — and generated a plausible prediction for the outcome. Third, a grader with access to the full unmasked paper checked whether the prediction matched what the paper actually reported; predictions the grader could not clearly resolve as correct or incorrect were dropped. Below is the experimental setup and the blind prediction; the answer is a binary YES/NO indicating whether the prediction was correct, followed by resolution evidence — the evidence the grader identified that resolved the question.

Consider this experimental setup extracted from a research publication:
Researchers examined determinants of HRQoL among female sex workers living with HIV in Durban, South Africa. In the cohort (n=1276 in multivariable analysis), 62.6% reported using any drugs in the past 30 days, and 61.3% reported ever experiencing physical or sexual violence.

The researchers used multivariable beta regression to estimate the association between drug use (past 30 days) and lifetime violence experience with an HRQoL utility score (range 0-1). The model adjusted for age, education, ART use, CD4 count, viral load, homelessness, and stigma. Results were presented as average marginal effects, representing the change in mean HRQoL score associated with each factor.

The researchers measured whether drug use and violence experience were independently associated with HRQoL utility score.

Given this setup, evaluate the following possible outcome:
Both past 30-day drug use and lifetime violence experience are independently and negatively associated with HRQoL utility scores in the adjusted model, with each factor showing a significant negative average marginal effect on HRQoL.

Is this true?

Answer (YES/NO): YES